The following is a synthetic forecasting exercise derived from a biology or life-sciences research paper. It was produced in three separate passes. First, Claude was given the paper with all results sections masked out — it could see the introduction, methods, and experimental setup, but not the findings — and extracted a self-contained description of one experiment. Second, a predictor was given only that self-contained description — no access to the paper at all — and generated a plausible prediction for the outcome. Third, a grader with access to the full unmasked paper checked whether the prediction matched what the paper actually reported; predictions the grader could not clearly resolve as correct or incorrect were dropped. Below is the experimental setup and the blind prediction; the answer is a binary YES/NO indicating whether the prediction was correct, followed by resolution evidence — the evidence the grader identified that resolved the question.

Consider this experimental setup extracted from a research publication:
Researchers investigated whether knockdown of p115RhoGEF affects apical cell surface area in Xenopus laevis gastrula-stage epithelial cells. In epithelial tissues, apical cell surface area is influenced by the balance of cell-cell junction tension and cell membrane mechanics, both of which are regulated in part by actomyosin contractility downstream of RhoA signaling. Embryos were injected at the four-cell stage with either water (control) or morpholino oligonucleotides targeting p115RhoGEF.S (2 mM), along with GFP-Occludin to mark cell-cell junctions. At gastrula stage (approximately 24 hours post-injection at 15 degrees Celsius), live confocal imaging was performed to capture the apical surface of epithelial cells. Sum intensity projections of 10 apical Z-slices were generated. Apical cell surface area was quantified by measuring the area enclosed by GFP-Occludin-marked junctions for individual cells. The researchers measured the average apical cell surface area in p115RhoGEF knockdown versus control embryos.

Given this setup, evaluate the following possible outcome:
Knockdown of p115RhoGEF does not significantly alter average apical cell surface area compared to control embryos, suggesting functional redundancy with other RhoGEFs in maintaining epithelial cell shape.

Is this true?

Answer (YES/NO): NO